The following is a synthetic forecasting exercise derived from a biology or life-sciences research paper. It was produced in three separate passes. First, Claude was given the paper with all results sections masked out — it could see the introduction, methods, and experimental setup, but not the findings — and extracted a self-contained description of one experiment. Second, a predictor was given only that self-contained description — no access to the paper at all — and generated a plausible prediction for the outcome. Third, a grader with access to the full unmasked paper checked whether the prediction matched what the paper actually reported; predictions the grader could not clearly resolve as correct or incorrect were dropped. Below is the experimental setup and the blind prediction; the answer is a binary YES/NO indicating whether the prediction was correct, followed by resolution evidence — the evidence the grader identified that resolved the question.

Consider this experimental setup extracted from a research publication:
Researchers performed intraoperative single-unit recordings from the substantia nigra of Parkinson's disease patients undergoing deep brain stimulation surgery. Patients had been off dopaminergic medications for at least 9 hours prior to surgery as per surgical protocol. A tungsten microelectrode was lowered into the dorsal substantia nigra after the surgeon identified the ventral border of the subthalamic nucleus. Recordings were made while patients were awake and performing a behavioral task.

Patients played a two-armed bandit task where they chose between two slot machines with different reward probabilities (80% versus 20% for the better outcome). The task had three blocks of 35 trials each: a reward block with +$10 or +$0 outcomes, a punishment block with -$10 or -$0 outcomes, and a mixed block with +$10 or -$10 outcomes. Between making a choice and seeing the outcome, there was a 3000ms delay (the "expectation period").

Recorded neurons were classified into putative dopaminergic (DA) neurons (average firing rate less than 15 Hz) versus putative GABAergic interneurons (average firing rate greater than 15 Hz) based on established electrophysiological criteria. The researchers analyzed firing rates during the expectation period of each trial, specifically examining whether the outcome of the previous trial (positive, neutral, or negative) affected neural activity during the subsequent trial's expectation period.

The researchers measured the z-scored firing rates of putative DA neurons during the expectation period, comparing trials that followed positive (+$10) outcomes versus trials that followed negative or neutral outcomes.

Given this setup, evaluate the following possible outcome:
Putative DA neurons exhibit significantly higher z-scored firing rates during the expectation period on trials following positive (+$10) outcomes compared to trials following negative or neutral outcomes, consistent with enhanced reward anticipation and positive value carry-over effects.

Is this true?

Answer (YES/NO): YES